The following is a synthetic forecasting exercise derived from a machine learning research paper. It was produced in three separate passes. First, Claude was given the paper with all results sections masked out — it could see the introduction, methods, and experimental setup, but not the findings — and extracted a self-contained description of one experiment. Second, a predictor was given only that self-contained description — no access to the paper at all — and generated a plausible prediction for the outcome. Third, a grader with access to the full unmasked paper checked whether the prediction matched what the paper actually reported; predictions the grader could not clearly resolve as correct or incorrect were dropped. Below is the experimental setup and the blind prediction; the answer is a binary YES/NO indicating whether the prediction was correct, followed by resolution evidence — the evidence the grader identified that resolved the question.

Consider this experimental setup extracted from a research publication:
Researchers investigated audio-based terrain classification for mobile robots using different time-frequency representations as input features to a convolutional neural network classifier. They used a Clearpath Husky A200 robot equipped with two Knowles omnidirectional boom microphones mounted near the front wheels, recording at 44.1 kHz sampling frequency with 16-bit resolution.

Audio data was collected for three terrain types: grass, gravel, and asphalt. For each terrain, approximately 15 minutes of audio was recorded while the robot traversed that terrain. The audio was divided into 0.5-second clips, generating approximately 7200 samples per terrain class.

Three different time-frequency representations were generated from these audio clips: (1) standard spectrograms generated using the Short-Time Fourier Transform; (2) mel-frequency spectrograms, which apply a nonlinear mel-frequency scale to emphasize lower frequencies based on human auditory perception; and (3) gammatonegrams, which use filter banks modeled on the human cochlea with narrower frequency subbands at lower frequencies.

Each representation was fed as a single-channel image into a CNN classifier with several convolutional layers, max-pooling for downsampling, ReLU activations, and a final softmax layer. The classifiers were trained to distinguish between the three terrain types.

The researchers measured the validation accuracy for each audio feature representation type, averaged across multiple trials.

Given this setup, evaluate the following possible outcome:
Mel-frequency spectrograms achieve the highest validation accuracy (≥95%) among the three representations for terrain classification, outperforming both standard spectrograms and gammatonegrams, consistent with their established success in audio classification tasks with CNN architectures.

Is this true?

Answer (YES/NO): NO